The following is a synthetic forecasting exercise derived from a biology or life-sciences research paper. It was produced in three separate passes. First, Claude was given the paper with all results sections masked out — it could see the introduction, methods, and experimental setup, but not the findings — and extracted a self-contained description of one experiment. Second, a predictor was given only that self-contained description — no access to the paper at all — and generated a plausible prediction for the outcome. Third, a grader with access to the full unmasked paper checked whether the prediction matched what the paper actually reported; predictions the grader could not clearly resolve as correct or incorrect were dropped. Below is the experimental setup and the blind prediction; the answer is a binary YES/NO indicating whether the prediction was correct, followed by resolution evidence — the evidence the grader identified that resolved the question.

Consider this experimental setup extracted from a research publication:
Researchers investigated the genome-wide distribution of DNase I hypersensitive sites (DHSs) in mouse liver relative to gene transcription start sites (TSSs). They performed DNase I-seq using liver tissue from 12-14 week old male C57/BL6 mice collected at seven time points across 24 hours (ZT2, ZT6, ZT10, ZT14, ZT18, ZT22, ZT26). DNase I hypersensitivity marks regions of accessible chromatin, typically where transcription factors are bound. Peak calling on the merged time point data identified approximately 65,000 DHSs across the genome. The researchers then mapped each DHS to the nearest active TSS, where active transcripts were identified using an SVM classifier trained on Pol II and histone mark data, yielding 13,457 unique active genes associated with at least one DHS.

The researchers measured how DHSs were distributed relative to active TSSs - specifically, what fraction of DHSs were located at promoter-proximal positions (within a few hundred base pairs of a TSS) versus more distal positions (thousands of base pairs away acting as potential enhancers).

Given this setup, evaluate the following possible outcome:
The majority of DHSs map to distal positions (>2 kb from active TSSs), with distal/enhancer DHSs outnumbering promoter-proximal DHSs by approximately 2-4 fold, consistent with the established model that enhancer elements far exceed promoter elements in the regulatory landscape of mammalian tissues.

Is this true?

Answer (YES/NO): YES